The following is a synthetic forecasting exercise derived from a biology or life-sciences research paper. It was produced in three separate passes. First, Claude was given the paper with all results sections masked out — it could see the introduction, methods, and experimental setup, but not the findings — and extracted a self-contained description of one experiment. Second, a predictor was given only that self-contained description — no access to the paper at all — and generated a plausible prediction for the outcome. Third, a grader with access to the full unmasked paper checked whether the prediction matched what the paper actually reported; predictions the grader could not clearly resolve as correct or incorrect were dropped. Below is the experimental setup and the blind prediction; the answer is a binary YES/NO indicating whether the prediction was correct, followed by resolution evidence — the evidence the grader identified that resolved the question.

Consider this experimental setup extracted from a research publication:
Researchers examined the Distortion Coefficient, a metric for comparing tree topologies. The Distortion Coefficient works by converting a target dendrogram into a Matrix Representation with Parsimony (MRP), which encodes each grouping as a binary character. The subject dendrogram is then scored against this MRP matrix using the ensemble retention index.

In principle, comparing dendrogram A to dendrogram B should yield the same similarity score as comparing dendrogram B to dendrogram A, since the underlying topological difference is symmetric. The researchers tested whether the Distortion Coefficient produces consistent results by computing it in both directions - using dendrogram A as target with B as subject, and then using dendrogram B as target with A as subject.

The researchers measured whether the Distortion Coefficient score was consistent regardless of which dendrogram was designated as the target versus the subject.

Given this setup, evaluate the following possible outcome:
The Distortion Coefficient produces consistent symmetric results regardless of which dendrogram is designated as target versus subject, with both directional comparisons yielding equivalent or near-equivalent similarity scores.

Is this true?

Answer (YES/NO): NO